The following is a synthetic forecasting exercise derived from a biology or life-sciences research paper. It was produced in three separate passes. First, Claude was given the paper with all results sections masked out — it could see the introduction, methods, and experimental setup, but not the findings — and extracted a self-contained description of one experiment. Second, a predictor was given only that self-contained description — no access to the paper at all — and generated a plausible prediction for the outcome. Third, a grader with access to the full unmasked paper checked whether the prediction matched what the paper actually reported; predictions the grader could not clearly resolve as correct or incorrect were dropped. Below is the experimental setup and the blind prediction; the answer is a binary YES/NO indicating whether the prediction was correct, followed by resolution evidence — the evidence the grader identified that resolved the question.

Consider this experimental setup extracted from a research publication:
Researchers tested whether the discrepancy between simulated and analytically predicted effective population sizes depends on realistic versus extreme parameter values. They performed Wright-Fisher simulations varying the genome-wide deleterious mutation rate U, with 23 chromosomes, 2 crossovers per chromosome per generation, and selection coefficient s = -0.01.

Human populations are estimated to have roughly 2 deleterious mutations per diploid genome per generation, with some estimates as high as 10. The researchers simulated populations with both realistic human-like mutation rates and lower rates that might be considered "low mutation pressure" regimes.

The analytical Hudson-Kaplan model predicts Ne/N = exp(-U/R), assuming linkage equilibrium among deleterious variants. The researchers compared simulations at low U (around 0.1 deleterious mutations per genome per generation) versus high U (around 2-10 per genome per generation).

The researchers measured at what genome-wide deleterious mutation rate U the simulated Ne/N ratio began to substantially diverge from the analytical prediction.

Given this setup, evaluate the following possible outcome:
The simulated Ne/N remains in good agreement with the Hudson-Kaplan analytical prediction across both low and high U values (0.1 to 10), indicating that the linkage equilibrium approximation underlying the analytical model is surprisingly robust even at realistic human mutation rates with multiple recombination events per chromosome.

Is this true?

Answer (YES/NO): NO